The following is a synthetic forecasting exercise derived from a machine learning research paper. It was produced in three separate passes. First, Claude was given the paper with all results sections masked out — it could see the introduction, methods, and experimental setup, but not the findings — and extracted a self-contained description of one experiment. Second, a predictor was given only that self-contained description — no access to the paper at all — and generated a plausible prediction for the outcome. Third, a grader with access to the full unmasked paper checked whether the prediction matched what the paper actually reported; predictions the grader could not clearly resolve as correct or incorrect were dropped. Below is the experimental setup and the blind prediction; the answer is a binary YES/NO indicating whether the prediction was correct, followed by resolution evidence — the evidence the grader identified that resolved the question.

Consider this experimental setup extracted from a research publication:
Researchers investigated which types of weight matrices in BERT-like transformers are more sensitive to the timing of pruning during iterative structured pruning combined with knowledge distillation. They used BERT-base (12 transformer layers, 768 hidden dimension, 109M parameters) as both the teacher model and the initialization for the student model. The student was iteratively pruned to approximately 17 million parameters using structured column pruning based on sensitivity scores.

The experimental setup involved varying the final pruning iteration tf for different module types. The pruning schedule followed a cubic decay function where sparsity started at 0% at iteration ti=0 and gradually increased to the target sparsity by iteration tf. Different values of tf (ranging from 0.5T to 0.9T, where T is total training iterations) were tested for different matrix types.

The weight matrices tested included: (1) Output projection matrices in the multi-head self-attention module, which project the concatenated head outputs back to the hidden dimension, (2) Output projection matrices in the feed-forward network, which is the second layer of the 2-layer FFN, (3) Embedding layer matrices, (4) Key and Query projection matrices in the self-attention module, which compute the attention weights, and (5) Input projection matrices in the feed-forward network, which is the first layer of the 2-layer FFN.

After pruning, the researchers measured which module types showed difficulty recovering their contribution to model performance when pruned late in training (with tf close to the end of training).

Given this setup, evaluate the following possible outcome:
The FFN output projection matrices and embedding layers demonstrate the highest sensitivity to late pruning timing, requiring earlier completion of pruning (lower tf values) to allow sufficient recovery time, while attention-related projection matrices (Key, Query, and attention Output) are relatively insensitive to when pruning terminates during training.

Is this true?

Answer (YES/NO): NO